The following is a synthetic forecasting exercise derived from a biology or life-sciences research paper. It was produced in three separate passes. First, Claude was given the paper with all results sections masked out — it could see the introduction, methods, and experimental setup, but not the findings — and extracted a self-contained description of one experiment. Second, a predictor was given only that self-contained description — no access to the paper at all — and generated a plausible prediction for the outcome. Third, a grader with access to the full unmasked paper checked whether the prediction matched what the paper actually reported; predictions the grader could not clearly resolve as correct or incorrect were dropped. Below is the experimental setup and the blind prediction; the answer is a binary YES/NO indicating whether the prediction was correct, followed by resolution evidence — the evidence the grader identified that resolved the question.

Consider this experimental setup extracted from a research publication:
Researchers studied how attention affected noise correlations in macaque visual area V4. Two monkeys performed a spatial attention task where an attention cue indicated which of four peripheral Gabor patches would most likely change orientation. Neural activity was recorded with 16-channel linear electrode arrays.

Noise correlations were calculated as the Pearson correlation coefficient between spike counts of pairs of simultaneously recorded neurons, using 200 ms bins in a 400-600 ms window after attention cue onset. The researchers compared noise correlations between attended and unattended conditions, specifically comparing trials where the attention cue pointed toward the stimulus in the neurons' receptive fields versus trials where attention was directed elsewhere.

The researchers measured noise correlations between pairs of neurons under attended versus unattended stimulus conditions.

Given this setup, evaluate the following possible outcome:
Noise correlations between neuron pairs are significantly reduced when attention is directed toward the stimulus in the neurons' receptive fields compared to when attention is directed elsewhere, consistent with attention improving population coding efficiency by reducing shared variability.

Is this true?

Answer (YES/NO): NO